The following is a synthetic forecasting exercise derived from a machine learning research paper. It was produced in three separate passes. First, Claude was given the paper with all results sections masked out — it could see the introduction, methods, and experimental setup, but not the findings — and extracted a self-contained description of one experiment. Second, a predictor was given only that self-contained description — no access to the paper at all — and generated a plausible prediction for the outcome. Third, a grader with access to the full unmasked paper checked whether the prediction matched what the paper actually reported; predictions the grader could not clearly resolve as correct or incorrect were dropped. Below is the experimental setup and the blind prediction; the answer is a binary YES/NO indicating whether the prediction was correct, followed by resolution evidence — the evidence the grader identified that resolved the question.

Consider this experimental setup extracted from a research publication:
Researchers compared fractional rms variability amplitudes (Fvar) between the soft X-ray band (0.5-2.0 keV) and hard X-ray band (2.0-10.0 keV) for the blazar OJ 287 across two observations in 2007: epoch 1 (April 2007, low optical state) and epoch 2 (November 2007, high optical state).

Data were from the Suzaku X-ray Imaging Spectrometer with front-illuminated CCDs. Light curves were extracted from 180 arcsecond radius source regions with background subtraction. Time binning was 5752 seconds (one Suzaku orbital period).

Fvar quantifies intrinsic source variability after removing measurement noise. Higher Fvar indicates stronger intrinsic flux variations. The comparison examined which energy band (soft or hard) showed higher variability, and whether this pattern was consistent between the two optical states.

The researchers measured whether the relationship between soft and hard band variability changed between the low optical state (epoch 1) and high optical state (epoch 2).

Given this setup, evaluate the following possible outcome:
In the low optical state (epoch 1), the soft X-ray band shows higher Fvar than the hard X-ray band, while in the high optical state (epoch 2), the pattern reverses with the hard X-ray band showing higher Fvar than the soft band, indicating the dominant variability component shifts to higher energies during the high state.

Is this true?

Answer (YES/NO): YES